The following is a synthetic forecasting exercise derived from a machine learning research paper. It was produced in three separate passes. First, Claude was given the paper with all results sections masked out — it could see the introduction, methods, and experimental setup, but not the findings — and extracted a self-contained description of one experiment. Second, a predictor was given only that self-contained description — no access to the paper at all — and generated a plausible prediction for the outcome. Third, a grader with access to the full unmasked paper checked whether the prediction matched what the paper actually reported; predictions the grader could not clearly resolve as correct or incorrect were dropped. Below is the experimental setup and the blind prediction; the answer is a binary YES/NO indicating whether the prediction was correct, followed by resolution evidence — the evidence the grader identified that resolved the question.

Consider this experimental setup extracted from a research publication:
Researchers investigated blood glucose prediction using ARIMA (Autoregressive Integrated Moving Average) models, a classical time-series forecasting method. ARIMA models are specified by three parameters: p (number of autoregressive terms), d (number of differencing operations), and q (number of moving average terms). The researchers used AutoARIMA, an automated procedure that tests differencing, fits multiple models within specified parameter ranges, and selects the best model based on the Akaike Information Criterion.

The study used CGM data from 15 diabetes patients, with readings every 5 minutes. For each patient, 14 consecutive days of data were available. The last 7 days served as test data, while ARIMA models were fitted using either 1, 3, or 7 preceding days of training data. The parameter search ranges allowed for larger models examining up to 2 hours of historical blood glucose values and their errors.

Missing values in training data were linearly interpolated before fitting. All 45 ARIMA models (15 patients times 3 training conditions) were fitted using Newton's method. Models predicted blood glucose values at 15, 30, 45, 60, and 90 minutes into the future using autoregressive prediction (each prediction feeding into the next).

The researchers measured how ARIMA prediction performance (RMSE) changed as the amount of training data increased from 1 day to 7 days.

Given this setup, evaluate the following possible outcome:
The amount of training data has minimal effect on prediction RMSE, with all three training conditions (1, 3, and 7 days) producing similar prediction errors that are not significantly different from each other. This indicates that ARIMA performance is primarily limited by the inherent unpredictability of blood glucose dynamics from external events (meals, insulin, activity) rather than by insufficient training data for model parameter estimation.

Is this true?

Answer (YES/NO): YES